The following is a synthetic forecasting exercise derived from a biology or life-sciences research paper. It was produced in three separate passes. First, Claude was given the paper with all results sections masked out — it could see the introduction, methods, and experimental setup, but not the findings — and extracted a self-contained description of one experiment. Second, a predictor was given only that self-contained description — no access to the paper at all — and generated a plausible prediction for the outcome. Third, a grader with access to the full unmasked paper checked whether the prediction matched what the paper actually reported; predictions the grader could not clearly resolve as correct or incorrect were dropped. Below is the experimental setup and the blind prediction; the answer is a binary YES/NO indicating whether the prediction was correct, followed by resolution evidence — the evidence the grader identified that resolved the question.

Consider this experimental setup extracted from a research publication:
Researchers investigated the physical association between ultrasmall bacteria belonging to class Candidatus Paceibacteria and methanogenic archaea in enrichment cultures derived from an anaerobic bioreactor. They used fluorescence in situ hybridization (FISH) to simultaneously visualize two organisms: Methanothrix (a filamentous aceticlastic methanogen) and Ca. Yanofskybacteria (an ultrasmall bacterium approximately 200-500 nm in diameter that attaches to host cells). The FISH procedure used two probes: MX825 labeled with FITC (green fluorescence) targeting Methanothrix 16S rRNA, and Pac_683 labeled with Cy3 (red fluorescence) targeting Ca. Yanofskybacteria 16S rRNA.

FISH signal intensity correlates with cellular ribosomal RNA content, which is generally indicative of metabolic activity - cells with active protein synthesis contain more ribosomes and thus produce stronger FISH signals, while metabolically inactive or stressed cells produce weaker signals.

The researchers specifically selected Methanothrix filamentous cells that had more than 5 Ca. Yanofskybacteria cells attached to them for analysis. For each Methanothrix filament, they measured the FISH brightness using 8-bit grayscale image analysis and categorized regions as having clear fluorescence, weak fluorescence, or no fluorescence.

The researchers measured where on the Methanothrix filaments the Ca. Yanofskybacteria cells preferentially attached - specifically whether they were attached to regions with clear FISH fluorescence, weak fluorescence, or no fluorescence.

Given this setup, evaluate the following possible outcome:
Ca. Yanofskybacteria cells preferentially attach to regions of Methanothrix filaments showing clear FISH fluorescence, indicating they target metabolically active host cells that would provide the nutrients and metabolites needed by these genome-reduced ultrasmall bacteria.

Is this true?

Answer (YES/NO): NO